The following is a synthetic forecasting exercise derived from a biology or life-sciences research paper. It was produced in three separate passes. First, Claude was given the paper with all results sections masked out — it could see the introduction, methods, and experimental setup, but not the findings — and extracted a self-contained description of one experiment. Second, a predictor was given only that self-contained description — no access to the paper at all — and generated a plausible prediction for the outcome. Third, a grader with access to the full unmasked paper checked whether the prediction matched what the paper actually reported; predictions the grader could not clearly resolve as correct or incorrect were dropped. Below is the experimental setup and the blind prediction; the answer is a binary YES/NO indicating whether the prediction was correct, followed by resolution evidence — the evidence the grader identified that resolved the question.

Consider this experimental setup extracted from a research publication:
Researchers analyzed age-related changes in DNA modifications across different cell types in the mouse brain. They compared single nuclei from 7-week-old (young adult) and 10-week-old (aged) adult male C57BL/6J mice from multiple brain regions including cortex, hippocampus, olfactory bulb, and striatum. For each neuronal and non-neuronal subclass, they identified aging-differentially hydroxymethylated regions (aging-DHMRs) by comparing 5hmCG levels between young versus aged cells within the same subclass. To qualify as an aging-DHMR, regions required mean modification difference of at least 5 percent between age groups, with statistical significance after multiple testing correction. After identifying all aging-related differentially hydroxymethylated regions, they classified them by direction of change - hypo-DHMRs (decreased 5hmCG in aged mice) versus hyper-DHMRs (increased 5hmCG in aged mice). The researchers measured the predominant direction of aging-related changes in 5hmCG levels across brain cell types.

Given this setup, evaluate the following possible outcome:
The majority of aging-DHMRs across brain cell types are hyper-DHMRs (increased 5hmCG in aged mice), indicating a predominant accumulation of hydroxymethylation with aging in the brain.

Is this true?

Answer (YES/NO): YES